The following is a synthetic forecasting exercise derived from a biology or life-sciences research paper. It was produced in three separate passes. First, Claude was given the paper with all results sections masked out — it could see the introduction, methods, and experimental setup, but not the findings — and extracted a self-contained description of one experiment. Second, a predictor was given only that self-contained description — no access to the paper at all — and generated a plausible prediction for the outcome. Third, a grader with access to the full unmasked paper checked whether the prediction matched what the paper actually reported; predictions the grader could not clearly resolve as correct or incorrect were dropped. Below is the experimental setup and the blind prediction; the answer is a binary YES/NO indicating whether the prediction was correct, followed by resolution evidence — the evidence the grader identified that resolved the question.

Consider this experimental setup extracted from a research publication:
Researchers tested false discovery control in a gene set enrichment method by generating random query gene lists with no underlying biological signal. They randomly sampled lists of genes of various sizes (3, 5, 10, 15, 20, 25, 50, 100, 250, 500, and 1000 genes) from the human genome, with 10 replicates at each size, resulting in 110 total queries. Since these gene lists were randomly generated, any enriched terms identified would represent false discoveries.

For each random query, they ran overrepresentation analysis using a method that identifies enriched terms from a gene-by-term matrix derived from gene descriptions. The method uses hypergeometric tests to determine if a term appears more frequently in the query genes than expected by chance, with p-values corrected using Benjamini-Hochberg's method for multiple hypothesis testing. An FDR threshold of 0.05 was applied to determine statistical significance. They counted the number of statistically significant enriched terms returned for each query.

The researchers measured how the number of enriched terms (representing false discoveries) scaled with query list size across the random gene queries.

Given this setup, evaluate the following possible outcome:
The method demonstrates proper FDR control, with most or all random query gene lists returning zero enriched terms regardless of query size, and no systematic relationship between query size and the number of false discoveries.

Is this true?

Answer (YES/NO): YES